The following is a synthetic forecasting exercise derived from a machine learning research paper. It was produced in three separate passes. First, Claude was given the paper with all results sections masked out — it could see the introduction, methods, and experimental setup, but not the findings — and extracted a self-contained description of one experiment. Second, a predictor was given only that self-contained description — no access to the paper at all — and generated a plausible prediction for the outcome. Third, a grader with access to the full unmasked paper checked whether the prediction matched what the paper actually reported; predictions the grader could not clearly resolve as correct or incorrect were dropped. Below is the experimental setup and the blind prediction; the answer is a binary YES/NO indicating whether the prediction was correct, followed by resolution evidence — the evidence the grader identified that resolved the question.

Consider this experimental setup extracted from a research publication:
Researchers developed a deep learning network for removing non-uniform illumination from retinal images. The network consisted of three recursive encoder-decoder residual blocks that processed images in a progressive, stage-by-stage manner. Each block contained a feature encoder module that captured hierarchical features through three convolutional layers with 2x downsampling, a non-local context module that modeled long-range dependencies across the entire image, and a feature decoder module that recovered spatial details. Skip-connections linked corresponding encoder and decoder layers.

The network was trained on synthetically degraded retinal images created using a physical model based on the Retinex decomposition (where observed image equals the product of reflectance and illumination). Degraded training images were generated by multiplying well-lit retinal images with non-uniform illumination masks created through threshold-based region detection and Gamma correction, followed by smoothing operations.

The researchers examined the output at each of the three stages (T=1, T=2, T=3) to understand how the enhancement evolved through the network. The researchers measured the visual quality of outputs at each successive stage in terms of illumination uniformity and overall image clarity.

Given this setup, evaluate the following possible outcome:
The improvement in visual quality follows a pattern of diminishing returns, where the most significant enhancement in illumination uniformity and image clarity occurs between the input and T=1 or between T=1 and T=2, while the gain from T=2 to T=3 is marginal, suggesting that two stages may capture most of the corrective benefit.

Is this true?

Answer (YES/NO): NO